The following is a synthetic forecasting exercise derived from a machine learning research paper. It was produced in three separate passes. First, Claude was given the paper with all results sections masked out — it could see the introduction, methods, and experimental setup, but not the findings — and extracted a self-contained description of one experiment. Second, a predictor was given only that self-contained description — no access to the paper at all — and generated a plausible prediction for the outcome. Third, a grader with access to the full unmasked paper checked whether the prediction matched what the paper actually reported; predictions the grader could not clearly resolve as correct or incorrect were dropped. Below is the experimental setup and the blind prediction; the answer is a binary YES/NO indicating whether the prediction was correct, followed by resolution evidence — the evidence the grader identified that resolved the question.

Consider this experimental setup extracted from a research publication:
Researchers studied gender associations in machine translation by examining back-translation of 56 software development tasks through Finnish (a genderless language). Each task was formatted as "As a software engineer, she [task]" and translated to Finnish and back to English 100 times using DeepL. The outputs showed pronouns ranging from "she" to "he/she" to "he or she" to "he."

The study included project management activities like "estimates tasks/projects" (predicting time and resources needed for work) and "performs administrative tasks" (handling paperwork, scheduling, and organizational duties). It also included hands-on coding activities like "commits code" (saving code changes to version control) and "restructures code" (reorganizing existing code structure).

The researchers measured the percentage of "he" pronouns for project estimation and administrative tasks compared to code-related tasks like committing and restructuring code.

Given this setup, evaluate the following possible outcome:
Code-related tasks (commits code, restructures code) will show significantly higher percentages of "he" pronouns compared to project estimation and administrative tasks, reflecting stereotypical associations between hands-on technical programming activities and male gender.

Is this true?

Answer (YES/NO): YES